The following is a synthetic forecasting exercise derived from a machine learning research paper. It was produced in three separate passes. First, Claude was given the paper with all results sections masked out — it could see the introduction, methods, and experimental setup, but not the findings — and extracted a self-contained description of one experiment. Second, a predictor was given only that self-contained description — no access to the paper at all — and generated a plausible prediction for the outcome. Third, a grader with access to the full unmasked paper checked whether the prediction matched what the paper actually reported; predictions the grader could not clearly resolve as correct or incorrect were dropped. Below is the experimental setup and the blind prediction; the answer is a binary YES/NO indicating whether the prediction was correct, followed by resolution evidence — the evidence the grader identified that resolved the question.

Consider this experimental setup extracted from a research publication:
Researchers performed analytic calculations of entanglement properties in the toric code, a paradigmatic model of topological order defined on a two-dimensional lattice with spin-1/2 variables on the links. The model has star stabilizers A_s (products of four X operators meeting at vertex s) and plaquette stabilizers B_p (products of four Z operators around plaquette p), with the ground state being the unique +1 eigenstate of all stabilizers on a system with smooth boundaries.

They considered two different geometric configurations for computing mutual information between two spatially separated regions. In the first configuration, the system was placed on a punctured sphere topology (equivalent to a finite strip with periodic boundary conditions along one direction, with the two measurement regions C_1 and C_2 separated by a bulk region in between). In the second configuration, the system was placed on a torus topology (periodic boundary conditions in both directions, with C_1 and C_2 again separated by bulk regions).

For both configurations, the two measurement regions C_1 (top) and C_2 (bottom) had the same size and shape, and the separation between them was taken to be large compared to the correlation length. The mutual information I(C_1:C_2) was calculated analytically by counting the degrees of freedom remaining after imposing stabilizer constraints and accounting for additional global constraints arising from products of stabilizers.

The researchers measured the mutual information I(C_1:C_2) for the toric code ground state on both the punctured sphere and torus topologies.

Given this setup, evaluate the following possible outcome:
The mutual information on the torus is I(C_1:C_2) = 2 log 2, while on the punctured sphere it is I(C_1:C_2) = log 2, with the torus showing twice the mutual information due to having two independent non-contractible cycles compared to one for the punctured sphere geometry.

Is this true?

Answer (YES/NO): YES